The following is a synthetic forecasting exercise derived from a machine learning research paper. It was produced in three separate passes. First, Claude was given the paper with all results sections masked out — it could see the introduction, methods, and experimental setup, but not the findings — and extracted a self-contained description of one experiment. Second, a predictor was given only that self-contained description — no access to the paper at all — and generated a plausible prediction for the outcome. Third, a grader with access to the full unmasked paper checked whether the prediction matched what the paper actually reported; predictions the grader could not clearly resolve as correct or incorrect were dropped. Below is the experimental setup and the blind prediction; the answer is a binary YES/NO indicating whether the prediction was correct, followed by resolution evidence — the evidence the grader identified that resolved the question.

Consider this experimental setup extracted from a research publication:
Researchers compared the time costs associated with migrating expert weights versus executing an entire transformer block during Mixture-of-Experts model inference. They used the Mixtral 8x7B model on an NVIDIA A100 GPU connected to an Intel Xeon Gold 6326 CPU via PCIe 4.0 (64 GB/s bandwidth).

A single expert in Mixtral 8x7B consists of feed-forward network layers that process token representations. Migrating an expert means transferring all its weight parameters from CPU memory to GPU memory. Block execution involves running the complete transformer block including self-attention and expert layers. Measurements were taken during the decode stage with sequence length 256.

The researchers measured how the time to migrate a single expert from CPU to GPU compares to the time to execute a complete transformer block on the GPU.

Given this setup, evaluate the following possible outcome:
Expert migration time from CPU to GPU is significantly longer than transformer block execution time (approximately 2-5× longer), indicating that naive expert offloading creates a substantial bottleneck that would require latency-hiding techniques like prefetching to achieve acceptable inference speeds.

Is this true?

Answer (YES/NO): NO